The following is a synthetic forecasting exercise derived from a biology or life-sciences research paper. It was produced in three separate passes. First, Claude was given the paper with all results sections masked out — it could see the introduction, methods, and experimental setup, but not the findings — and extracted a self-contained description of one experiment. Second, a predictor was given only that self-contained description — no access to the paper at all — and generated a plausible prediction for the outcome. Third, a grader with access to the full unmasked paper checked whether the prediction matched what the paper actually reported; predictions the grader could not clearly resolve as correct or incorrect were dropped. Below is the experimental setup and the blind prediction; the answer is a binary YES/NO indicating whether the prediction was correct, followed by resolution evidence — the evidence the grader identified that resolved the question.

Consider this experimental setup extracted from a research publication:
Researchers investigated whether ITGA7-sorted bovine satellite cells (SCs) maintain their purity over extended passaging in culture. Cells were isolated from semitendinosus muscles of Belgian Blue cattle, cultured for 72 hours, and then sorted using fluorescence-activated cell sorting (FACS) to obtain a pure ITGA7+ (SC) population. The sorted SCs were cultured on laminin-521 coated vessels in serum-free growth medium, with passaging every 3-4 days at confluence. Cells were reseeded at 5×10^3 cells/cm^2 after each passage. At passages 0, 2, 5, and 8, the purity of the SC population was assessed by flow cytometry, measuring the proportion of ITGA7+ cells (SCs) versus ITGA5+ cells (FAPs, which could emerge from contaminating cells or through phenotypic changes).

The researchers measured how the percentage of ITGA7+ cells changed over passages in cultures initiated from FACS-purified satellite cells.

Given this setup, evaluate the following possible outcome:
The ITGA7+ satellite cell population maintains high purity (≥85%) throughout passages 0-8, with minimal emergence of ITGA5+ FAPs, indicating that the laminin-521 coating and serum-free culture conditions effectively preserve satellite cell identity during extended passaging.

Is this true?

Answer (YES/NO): NO